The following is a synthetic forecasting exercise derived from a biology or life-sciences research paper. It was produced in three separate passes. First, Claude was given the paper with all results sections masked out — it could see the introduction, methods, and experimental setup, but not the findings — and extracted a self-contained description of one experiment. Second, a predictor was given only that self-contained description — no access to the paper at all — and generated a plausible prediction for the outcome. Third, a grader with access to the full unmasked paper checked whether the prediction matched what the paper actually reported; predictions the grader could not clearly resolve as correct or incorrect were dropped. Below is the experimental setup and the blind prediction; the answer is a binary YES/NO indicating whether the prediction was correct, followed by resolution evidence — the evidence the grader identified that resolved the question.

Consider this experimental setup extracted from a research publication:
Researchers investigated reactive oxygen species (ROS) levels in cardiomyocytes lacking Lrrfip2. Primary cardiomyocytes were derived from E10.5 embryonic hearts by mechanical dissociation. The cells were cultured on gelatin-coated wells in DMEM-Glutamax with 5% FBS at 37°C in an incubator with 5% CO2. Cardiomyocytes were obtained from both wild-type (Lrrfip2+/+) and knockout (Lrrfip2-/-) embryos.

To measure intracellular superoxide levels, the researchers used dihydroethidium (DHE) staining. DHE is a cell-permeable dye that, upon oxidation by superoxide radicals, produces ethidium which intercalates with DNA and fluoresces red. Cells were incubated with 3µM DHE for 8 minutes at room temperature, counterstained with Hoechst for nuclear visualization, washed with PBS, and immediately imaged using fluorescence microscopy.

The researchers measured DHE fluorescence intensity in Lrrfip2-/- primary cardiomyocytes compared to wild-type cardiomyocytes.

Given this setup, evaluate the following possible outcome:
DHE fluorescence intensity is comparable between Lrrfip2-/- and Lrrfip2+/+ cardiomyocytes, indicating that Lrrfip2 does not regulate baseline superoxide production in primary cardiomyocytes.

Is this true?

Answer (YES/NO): NO